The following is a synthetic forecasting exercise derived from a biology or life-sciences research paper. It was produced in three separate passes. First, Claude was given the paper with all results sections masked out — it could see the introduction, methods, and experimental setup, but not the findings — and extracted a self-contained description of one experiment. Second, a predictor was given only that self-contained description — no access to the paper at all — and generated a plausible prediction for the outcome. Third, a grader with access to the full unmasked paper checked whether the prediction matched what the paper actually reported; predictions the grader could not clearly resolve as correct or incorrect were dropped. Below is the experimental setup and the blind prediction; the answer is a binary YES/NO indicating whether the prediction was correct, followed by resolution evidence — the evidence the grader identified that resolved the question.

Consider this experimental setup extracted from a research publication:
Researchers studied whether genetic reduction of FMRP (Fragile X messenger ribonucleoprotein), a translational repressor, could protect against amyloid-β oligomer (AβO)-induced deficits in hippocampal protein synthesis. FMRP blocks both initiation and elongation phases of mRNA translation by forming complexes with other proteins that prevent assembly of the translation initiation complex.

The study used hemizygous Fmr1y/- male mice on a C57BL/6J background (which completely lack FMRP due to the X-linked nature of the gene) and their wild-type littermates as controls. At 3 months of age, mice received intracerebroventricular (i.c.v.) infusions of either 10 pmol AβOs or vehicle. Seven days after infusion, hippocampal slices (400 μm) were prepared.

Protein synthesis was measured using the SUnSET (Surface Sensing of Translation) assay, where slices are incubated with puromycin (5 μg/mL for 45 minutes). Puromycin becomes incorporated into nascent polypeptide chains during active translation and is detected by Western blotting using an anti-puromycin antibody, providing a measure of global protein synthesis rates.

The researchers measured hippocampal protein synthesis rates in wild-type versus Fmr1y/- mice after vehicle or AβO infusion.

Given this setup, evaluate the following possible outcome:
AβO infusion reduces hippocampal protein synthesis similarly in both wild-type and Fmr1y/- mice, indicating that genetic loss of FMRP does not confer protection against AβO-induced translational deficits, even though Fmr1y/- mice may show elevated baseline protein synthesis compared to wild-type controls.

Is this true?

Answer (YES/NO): NO